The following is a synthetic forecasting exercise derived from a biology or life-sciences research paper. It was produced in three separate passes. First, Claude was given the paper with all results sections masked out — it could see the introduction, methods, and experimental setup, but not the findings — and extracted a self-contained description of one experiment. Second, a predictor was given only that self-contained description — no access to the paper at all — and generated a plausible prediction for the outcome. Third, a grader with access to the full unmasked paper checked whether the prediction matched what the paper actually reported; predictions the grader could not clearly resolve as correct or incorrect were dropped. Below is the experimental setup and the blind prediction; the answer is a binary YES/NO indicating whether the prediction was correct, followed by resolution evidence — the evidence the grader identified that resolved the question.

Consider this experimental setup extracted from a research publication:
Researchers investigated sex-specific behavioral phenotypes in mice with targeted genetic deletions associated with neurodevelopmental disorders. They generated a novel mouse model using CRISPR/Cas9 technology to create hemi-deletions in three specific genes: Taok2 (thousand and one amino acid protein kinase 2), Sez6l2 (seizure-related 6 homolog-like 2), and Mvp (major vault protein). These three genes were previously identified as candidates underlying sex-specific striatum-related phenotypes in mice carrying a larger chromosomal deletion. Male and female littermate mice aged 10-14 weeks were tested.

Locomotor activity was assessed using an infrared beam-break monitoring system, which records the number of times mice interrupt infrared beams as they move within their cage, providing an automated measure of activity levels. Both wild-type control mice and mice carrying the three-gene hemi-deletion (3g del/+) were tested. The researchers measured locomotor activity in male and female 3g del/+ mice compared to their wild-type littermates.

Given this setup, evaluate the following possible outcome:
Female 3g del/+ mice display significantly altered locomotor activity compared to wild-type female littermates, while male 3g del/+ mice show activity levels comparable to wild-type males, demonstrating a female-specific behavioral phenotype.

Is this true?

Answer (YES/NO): NO